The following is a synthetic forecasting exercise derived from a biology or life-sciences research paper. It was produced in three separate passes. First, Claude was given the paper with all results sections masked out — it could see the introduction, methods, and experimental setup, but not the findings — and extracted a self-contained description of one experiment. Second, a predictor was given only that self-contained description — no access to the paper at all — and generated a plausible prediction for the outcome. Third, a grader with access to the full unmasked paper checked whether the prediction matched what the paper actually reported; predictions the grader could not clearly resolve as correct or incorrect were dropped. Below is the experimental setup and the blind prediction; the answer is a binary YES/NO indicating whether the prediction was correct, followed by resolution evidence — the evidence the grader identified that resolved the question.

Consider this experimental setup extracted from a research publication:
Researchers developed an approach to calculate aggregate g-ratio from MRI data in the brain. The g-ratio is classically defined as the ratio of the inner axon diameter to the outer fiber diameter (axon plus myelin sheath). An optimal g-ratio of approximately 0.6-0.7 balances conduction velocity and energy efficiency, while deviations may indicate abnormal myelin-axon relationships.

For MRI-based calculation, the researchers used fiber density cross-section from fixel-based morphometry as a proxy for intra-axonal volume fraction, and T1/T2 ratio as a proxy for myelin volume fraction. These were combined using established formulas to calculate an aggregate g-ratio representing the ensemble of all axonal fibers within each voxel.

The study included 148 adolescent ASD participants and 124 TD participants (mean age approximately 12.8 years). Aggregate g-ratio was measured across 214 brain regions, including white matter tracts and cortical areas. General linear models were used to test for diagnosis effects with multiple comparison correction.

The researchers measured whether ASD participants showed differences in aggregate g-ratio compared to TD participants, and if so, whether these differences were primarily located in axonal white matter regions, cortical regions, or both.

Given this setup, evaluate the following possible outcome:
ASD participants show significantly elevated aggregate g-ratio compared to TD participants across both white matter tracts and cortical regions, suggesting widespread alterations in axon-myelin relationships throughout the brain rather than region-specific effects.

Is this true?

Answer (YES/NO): NO